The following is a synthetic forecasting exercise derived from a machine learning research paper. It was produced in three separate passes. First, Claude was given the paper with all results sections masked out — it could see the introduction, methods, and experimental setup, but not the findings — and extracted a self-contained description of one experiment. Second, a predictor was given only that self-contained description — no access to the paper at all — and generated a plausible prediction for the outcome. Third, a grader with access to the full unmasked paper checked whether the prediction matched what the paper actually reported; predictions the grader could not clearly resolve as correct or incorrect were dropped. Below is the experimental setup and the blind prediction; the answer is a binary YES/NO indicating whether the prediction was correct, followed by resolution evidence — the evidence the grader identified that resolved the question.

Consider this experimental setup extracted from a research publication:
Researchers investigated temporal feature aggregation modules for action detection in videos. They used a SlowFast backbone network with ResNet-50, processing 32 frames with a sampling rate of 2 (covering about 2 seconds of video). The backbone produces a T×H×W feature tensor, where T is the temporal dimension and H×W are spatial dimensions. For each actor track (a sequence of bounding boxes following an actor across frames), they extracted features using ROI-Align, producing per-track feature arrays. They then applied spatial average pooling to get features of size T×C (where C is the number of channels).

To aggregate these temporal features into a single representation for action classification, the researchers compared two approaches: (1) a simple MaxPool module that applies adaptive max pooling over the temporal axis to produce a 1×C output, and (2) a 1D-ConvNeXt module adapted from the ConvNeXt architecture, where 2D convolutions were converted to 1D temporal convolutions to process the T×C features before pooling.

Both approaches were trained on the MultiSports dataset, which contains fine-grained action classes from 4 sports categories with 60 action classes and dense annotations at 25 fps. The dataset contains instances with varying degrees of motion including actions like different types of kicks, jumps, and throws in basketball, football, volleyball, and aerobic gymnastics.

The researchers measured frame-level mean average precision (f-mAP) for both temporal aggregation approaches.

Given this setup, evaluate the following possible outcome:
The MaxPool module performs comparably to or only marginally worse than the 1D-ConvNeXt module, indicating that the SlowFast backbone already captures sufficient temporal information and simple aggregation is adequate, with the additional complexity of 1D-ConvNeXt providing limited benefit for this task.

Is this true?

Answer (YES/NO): NO